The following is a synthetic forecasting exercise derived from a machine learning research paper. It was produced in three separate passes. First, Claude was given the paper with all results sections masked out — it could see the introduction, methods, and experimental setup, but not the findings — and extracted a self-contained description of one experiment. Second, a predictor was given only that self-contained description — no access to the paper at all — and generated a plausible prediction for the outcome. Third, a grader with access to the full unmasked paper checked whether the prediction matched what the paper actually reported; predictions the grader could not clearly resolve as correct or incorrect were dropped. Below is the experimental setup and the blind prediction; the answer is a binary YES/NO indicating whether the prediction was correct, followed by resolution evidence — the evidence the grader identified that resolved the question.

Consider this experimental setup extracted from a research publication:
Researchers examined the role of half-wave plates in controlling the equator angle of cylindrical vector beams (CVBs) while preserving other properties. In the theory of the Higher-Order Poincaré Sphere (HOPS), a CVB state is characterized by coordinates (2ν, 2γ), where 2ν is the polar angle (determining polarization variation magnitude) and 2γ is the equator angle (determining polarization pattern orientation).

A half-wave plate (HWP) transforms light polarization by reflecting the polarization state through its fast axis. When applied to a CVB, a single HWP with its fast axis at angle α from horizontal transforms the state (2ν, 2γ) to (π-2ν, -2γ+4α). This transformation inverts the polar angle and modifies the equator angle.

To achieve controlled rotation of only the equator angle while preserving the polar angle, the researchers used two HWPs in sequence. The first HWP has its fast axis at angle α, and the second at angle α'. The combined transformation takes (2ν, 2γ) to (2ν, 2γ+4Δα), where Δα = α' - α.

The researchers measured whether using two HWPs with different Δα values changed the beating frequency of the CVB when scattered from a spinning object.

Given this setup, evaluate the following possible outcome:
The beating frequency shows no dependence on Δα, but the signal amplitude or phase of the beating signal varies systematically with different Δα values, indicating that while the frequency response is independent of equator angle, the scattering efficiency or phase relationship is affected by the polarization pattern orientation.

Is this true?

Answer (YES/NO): YES